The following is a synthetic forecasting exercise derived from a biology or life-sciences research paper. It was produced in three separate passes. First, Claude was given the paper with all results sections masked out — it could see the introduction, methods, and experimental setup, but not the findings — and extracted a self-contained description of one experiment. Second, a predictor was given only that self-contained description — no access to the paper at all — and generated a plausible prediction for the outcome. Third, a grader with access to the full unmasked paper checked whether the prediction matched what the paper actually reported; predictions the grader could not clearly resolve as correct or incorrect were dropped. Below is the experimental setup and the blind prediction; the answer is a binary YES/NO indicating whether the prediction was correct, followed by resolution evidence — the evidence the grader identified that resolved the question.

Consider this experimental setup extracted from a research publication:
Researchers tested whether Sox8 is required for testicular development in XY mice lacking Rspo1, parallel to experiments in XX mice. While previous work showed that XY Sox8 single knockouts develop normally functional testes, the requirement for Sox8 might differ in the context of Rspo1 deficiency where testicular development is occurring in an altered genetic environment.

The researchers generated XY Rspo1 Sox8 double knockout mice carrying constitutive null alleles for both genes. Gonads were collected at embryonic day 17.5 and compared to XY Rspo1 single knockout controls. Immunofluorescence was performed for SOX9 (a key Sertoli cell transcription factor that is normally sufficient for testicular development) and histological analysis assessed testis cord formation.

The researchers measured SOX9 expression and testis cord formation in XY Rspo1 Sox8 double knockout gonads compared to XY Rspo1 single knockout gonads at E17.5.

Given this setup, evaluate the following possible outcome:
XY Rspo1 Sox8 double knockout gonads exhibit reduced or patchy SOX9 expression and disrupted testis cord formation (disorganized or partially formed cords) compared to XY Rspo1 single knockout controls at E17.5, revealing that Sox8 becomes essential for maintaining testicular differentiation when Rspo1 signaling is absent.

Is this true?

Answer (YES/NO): NO